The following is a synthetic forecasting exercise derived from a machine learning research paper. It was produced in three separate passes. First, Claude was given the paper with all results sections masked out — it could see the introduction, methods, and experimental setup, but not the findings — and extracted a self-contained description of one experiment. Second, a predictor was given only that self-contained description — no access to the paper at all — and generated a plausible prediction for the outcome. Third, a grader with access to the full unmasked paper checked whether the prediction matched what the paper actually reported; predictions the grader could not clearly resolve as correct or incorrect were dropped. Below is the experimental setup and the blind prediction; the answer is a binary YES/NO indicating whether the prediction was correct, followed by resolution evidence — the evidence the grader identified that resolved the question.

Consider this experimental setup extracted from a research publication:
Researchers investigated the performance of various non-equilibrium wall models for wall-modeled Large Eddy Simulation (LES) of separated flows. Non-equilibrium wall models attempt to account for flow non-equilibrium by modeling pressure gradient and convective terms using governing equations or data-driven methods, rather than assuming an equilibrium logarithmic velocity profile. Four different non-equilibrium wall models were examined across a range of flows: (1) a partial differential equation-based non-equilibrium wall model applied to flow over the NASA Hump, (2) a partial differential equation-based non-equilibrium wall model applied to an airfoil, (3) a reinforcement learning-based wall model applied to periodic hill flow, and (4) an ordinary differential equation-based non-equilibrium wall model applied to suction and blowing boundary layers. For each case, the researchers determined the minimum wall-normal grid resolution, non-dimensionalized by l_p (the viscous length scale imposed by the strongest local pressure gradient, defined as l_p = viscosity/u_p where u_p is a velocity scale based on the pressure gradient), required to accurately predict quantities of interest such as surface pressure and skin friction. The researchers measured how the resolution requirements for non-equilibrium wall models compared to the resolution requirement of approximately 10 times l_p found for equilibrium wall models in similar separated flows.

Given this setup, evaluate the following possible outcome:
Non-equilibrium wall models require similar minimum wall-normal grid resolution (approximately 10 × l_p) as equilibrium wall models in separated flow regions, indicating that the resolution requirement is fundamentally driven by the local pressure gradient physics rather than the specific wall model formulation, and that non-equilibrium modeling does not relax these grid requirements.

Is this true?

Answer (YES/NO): YES